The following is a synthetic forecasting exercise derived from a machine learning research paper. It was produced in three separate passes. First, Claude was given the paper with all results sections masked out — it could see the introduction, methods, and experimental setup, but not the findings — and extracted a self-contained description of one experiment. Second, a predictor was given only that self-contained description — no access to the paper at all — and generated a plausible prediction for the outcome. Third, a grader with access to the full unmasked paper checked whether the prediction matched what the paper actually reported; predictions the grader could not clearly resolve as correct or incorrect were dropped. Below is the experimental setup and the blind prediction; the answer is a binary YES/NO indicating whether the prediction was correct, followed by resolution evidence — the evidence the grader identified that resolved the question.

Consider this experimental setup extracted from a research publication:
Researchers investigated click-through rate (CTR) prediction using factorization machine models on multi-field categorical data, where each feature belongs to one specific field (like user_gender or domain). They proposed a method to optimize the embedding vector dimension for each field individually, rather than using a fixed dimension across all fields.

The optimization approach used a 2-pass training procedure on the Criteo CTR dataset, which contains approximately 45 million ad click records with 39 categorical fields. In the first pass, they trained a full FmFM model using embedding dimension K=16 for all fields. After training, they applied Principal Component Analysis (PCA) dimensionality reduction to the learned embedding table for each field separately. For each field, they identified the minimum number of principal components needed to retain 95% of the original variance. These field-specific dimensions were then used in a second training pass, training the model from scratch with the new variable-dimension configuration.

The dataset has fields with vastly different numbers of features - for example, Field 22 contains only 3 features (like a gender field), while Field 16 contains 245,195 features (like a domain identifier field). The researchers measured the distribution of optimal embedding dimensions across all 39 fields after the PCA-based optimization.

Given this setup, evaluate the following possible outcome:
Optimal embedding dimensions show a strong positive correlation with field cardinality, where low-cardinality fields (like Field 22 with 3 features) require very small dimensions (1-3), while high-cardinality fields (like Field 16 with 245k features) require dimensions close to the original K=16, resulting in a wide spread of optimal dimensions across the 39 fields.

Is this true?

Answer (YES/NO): NO